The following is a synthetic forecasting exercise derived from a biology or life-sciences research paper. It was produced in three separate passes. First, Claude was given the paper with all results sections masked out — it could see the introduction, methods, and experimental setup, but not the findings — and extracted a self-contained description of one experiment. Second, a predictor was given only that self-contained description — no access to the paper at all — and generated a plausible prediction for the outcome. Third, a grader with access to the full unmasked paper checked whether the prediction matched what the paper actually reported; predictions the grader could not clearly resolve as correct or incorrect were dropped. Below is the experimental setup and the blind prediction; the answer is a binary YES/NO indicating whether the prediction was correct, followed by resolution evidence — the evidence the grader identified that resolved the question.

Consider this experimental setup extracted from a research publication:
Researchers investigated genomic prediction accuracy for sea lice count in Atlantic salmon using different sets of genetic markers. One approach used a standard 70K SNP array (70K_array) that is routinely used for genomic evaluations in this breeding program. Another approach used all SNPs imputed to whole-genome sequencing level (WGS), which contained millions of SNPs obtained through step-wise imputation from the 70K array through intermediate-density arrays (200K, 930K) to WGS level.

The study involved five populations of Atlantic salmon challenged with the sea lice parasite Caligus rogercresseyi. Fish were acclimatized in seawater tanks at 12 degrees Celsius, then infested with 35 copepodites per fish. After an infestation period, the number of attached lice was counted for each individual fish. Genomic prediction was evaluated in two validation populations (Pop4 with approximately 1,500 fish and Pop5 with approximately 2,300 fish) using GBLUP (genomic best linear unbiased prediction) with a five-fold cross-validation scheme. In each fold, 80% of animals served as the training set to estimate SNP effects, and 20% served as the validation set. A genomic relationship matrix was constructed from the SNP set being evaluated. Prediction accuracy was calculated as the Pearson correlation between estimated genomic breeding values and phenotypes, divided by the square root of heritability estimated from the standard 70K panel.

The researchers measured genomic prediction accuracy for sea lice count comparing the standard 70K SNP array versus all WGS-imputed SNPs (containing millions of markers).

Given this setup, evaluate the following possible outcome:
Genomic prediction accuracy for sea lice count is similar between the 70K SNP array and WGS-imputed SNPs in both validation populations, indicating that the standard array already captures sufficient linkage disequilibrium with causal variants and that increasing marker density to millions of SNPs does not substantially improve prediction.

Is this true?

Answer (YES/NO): NO